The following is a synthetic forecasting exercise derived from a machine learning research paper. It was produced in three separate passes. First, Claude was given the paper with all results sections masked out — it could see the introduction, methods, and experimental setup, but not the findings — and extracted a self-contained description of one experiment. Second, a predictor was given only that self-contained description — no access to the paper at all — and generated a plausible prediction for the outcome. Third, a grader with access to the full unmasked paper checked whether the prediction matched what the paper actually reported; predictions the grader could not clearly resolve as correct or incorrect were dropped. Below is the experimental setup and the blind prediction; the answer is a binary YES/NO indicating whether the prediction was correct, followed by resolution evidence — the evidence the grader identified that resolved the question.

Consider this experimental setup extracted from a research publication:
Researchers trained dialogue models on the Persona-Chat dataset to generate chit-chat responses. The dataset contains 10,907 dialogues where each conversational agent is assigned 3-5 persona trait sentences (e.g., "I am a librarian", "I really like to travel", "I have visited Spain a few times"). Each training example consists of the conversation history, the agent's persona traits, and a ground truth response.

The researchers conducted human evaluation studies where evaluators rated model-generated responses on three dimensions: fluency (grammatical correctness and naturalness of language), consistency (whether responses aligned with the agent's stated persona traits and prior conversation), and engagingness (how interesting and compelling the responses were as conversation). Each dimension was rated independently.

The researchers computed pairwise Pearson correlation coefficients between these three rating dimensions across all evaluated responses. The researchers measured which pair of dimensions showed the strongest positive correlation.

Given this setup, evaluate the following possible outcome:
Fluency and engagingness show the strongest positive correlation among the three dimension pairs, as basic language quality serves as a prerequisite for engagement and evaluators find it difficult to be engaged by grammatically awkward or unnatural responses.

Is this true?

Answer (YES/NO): NO